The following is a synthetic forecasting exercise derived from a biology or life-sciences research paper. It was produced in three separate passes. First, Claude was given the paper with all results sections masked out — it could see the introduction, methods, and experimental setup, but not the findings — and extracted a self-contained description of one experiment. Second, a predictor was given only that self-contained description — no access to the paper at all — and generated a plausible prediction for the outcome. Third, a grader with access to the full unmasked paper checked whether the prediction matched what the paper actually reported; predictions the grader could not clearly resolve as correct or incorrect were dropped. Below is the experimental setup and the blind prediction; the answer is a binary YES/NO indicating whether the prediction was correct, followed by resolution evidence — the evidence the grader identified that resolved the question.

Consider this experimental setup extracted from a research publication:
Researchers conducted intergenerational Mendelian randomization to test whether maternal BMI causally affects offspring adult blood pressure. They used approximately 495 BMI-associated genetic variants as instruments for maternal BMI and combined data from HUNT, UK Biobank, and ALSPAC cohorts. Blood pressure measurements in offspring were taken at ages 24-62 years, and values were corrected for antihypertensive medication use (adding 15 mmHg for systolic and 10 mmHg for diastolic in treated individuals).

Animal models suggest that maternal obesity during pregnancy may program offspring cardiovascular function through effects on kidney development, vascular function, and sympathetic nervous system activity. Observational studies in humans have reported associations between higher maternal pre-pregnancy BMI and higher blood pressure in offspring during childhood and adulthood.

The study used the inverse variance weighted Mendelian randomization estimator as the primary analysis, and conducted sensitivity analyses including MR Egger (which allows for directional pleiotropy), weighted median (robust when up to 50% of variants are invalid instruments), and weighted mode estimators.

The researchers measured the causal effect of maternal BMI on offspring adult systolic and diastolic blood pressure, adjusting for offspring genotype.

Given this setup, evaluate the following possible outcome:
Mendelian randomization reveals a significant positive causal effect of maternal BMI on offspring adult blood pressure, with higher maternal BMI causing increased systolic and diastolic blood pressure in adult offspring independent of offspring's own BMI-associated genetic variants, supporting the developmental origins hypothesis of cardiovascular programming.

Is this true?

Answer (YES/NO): NO